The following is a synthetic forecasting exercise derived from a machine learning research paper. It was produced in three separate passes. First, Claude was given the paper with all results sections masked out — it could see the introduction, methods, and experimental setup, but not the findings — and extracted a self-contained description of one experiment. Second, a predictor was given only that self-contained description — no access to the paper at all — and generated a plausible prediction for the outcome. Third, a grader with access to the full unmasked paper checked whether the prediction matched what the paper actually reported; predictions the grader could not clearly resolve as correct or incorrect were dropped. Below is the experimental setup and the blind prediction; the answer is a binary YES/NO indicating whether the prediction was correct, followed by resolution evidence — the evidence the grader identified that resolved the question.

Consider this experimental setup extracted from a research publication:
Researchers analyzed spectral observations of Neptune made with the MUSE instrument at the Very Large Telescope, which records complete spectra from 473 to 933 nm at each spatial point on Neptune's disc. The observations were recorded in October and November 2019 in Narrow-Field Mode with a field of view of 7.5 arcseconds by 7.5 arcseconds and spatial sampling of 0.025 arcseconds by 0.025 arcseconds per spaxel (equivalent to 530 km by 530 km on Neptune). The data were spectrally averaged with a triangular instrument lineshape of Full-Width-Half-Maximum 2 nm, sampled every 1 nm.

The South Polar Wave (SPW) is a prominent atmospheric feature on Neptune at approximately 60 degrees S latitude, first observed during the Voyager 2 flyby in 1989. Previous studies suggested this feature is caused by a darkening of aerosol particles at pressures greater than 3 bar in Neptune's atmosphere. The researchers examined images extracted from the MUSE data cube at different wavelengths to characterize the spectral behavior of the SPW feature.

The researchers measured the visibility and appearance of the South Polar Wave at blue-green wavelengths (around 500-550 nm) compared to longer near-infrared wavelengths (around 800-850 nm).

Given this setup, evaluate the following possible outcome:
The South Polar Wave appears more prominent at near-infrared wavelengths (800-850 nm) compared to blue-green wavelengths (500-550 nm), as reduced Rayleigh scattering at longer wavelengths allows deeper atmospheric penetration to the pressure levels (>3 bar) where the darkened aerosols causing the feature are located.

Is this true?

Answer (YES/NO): NO